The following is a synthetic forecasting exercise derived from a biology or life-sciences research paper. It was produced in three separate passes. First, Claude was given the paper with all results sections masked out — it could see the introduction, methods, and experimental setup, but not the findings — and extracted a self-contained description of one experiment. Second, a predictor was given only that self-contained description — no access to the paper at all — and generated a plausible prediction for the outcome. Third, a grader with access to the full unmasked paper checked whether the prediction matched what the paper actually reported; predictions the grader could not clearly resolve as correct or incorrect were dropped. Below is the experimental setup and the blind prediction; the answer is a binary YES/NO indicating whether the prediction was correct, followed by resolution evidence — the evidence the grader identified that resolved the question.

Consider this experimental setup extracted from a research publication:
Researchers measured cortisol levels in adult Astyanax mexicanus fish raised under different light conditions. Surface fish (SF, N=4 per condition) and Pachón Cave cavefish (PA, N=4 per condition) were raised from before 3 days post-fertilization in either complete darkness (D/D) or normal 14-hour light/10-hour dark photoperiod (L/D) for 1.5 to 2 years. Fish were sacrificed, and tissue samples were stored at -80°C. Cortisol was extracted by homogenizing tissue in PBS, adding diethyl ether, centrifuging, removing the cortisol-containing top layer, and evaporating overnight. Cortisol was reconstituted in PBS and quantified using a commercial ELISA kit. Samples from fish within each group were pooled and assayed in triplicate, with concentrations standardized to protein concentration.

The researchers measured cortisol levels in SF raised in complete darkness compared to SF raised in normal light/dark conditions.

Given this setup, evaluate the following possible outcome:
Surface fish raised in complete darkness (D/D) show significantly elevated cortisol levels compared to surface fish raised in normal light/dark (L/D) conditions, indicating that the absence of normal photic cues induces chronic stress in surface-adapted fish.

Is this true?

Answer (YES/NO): YES